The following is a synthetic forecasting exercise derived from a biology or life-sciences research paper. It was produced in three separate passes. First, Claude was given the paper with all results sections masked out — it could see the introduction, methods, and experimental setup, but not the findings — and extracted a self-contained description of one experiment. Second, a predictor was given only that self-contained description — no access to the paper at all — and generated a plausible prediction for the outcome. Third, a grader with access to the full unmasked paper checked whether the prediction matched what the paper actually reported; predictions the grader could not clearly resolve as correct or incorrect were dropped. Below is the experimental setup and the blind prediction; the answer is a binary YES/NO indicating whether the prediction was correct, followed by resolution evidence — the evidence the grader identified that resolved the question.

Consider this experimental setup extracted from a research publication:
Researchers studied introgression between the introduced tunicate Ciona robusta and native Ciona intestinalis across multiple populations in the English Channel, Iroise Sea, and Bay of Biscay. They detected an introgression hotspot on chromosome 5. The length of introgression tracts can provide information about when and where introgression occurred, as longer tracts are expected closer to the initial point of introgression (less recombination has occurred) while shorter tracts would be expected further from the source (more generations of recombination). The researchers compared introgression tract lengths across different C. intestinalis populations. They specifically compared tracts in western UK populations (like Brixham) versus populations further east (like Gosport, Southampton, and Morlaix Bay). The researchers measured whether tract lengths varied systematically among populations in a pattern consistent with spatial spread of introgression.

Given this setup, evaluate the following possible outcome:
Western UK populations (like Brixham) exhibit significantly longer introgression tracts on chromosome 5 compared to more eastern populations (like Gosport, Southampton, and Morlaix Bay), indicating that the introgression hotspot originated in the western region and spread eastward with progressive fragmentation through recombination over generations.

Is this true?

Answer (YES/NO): YES